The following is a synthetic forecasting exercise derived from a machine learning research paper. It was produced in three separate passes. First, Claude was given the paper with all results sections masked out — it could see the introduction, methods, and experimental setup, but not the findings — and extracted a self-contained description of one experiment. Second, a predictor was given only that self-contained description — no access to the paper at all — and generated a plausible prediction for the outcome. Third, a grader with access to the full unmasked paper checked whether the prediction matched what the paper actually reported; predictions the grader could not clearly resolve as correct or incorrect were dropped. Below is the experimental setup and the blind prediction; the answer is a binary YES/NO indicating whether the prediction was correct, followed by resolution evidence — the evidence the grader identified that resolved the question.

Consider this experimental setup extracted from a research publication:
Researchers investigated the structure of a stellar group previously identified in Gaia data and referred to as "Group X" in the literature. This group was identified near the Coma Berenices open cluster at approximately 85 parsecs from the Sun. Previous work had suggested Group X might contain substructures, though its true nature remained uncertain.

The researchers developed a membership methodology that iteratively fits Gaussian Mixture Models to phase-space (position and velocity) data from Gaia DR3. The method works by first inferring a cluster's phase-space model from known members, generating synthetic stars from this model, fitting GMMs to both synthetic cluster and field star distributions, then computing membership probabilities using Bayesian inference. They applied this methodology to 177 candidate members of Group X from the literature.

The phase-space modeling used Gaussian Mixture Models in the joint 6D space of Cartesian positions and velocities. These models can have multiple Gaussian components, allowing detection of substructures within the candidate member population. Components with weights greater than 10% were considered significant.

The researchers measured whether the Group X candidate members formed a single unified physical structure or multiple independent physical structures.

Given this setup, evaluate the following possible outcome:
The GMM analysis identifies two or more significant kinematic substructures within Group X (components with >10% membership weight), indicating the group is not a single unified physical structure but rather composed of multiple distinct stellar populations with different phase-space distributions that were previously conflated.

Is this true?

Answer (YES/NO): YES